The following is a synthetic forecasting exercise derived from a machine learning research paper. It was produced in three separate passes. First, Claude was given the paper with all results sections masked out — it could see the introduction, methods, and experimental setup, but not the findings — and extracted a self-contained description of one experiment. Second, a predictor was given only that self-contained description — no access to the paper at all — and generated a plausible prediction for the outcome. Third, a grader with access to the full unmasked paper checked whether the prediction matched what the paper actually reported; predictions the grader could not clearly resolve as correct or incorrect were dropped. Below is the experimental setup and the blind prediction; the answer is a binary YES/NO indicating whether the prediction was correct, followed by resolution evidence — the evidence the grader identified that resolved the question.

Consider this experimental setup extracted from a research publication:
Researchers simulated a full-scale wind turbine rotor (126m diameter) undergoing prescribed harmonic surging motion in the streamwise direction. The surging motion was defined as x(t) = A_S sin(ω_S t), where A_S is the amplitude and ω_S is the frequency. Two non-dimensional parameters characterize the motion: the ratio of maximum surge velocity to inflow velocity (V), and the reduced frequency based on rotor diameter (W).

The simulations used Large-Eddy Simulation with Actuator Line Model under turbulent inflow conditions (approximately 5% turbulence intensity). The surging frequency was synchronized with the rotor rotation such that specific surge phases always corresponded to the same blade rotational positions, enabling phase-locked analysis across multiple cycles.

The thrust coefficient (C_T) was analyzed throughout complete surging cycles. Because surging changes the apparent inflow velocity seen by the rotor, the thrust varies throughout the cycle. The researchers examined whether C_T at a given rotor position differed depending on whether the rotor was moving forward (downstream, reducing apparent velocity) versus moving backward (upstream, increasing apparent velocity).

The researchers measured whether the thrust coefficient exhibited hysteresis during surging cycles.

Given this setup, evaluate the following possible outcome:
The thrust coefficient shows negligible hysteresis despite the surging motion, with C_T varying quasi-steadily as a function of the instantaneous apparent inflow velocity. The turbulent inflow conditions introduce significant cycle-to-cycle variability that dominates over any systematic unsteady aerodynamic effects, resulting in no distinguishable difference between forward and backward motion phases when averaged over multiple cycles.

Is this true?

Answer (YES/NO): NO